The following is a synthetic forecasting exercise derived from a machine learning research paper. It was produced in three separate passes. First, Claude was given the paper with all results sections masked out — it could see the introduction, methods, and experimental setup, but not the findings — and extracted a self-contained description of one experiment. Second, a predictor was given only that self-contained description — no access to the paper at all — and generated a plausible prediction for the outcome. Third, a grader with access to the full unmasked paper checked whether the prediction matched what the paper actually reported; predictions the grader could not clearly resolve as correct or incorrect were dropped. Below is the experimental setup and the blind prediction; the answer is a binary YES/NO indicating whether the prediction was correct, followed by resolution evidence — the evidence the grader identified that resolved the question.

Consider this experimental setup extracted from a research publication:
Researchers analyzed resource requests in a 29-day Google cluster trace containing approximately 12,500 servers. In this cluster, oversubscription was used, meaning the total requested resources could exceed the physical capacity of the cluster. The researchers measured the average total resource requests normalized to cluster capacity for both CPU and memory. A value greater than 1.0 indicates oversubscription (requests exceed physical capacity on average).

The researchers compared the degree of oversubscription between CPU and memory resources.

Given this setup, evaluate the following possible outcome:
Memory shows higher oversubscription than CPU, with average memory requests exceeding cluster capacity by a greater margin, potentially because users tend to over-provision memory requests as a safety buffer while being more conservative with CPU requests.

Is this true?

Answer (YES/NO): NO